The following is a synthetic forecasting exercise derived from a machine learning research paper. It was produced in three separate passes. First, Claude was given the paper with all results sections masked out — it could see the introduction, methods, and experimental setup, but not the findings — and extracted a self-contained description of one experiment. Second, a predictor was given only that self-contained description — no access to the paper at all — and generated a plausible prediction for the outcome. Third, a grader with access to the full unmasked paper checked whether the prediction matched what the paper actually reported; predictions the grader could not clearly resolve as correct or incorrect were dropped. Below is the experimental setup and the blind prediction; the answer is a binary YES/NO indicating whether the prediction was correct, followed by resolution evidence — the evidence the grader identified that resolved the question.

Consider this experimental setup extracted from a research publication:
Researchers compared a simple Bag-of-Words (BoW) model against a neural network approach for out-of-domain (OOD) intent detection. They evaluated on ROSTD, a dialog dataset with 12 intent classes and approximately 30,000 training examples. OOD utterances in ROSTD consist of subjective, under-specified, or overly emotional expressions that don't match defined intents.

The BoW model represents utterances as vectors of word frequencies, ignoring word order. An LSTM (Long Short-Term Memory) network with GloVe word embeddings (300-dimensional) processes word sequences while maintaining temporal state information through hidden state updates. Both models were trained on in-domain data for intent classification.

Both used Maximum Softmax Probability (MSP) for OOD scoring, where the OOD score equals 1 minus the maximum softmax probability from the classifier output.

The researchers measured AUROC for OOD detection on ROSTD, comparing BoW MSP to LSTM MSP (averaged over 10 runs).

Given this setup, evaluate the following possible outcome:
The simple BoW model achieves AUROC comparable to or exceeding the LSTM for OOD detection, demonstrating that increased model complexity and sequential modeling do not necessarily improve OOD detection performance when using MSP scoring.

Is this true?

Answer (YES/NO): YES